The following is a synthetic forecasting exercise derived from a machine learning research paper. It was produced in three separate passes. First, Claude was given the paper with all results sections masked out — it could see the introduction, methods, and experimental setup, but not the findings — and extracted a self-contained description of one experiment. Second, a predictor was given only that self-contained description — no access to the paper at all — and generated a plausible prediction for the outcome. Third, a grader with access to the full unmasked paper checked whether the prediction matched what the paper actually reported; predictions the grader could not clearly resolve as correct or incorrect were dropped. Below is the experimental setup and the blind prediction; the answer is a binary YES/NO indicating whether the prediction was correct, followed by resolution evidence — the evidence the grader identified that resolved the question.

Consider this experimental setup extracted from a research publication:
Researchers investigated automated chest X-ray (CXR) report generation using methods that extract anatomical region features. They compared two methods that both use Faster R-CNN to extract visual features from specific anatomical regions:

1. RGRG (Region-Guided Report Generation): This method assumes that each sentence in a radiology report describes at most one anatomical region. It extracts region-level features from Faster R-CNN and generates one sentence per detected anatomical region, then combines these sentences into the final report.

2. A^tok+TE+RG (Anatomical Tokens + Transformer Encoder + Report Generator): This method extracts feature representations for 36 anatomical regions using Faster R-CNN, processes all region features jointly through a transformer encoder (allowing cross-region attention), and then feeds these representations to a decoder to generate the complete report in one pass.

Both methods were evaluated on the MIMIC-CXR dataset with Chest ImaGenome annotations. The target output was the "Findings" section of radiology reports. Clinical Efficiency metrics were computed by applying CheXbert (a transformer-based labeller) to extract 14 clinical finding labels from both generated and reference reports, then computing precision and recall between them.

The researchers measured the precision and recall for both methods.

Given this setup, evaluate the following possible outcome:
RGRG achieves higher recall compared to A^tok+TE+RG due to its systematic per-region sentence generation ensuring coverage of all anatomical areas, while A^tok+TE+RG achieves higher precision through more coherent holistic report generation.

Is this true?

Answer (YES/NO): NO